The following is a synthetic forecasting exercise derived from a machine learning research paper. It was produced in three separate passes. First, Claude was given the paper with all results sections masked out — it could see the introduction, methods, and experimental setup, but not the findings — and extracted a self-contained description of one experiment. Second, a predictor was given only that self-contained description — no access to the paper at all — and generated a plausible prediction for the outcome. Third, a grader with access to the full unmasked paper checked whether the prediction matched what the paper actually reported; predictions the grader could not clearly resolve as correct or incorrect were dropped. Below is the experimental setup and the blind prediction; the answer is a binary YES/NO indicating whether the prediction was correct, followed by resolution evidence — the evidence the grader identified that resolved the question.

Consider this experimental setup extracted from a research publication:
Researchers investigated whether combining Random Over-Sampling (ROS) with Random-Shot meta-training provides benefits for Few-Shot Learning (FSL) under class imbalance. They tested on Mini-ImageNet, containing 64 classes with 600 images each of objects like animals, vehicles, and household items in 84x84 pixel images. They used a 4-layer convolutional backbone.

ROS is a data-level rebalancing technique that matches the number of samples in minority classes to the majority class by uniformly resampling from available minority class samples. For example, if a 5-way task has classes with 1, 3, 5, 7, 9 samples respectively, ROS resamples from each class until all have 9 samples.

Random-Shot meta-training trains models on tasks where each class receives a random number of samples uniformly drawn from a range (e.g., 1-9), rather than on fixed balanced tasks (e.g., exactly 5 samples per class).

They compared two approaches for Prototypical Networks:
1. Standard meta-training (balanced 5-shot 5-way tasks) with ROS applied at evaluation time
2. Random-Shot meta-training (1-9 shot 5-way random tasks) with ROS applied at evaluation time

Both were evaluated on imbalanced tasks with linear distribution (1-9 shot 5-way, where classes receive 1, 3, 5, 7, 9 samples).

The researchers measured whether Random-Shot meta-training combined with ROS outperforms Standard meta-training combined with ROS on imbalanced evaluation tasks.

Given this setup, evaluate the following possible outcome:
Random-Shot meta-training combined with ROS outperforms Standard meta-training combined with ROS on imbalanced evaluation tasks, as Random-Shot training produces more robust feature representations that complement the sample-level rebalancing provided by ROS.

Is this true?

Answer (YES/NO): NO